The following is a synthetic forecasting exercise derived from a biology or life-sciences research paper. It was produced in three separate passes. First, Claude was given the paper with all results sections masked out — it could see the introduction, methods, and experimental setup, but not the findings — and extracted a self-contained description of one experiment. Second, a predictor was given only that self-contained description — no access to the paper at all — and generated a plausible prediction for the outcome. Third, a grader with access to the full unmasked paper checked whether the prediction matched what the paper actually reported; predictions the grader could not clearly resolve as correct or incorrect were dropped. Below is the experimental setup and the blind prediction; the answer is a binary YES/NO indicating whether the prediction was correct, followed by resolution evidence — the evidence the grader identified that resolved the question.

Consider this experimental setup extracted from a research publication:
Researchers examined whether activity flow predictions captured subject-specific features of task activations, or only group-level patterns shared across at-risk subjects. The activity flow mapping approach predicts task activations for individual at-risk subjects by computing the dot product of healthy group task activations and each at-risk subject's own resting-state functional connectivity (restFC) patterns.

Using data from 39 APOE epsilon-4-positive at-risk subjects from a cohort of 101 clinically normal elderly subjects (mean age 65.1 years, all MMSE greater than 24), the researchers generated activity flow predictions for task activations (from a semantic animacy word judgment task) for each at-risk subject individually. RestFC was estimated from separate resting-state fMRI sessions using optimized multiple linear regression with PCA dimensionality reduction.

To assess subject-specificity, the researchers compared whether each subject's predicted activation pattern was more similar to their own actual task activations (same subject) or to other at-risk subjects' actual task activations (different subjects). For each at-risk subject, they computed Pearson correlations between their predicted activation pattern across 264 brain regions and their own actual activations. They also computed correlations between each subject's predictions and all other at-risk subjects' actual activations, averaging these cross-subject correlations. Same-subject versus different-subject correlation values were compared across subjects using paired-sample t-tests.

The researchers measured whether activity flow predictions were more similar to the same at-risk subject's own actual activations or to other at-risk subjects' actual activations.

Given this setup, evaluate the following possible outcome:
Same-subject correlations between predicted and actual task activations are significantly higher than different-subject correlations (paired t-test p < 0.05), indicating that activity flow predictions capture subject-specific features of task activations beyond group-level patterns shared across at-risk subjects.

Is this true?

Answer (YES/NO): YES